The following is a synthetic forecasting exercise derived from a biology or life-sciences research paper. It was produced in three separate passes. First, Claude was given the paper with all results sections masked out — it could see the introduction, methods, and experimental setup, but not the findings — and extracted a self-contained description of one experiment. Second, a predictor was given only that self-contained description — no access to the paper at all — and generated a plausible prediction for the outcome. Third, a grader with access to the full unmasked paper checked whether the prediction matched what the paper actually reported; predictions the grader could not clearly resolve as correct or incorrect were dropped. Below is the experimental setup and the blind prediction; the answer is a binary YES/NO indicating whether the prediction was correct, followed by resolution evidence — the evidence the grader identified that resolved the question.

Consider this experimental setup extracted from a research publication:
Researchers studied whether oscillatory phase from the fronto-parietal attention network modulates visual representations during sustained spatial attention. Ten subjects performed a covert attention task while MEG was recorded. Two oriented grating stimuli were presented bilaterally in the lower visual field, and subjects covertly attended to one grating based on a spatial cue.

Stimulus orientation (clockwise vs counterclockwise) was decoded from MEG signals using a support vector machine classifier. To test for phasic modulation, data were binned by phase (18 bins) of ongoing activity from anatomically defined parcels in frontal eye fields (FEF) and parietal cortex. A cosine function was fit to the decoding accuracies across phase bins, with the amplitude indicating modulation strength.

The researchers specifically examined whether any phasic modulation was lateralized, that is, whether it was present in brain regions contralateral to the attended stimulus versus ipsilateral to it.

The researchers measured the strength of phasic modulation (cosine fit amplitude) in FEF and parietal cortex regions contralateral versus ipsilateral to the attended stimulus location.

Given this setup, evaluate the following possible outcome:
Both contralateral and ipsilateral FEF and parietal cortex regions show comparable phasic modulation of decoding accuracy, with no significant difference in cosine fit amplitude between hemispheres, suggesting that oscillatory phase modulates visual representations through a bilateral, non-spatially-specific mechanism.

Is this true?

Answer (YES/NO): NO